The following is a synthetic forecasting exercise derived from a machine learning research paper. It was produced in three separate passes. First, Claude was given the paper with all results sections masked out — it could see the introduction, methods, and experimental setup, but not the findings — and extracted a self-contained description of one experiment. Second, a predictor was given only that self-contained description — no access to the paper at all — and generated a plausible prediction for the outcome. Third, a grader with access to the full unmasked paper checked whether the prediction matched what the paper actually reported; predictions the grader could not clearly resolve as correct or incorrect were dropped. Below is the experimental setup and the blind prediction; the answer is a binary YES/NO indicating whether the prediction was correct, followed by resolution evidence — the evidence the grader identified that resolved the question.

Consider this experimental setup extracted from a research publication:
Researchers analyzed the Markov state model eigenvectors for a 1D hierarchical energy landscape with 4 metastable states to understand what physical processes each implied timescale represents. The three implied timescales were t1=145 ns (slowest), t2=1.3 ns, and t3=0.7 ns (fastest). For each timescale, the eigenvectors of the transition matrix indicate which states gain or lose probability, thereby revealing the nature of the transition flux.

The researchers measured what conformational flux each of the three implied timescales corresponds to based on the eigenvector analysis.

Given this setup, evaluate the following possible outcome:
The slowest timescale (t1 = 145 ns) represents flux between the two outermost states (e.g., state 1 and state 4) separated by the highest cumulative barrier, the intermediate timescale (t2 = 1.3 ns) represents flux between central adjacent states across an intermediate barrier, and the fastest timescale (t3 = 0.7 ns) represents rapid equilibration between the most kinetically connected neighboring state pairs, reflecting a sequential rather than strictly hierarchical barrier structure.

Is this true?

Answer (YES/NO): NO